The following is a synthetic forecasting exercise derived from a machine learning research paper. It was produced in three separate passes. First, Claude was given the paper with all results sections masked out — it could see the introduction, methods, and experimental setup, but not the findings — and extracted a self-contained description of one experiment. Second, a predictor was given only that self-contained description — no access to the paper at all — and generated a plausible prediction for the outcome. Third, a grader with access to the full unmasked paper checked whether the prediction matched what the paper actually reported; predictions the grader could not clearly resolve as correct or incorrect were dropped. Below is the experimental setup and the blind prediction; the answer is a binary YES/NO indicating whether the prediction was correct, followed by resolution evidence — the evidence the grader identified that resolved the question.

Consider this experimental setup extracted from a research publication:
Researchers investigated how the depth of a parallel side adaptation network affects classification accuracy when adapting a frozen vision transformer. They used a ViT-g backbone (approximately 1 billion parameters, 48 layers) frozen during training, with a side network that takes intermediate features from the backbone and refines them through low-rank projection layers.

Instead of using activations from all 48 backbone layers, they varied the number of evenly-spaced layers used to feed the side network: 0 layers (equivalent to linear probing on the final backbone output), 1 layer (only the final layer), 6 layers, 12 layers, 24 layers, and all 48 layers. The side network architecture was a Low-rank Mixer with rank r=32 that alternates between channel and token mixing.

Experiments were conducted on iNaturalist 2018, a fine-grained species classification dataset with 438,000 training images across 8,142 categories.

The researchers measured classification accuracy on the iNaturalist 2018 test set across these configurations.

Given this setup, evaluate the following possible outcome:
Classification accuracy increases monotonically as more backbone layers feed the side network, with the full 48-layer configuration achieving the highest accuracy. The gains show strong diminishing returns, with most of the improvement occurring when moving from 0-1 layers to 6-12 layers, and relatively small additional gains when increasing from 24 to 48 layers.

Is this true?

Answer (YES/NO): YES